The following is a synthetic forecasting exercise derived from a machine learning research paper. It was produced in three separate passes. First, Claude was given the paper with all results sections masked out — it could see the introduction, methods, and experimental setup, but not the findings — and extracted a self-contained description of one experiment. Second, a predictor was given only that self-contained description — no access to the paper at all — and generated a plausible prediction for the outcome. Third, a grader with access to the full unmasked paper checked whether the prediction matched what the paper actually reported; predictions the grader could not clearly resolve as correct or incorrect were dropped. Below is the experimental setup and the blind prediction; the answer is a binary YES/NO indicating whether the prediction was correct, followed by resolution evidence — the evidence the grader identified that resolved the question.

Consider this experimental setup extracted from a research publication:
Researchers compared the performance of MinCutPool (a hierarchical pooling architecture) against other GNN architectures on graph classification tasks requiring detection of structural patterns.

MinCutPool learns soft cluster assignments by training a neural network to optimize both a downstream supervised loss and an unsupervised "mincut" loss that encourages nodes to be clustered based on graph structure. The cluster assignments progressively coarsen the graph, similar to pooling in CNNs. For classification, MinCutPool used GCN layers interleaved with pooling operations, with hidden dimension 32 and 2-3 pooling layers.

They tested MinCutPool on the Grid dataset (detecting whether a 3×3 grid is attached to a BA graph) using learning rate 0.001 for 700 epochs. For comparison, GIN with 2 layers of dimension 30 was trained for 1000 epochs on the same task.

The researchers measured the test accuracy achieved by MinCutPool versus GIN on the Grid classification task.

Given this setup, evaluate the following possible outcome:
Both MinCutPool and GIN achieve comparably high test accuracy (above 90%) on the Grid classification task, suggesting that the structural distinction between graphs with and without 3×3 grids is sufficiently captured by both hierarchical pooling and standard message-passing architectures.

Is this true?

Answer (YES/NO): NO